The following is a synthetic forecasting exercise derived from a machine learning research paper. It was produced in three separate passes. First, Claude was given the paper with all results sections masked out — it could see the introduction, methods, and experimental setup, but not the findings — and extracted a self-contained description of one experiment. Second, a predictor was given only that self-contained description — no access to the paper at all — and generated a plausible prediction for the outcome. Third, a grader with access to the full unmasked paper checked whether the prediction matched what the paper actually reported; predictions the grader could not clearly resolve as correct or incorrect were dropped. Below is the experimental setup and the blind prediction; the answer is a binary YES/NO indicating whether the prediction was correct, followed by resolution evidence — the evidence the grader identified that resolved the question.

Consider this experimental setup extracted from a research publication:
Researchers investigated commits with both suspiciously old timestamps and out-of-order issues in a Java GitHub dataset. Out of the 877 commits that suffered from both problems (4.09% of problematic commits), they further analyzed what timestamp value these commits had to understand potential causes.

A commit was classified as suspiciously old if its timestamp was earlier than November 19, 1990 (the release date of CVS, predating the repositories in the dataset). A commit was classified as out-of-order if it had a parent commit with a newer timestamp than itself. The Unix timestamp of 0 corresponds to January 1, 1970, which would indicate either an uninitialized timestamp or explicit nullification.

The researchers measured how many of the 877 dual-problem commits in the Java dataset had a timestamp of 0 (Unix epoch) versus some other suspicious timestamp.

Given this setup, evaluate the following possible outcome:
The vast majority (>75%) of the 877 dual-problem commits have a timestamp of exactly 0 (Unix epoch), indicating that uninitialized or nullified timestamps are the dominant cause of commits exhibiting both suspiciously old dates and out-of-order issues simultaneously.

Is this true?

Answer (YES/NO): YES